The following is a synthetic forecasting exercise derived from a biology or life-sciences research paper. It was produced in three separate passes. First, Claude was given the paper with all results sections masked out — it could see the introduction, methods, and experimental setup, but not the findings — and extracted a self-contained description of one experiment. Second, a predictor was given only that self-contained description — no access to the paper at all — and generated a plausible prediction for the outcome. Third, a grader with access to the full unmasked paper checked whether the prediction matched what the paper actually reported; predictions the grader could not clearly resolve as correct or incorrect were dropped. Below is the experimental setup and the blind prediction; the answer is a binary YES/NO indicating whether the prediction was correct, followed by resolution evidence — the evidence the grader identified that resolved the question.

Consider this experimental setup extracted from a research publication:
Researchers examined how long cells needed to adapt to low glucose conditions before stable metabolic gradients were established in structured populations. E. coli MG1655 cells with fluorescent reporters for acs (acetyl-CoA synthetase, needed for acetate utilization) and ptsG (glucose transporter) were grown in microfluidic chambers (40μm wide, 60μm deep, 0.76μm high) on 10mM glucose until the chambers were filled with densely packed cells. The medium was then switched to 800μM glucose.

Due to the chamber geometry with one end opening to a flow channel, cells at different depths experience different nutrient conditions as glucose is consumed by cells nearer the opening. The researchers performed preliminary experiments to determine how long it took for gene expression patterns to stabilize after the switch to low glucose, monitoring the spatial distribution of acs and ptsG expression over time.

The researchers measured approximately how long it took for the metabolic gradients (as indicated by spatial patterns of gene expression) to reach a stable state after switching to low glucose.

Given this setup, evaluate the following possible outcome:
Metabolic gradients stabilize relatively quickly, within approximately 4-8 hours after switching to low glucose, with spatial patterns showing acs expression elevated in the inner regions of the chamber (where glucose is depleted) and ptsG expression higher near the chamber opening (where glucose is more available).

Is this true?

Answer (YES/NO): NO